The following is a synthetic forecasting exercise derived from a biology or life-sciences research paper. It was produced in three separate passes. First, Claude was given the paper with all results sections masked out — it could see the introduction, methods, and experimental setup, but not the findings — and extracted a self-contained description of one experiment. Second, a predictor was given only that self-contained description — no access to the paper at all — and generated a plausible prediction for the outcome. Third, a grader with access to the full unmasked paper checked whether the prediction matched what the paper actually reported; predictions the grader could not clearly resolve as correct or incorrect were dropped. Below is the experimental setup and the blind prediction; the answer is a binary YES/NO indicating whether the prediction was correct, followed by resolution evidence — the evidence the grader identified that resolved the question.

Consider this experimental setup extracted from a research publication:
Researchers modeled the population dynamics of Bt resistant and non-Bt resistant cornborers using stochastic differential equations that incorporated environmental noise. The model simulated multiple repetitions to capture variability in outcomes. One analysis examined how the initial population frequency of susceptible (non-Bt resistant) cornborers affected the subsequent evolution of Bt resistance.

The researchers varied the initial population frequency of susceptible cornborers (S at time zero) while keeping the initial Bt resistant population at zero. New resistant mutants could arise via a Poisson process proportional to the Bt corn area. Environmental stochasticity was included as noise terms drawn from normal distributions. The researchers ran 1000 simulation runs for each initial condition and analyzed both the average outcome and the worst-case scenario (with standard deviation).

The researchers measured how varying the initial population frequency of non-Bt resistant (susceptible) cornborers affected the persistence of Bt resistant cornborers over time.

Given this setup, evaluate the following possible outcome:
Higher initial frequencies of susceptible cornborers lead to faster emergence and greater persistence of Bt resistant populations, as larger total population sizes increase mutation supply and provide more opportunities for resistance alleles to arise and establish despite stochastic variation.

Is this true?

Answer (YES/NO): NO